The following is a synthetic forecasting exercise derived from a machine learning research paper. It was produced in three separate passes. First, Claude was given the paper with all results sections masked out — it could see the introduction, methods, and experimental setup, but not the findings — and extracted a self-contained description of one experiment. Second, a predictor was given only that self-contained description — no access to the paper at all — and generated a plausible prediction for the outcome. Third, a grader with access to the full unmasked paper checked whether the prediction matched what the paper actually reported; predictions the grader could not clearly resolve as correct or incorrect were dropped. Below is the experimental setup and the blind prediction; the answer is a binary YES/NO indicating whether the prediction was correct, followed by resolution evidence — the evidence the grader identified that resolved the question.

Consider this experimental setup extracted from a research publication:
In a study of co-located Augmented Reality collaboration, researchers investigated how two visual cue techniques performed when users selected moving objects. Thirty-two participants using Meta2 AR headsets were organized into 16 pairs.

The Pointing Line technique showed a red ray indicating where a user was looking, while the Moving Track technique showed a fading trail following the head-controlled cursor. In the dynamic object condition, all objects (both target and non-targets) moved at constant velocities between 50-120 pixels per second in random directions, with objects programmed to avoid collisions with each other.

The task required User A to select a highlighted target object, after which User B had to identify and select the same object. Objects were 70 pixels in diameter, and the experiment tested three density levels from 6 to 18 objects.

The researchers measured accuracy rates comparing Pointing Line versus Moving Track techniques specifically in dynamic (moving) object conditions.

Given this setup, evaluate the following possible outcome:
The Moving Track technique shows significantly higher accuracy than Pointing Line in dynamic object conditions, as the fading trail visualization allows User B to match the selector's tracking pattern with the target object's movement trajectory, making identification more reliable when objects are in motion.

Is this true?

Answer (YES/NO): NO